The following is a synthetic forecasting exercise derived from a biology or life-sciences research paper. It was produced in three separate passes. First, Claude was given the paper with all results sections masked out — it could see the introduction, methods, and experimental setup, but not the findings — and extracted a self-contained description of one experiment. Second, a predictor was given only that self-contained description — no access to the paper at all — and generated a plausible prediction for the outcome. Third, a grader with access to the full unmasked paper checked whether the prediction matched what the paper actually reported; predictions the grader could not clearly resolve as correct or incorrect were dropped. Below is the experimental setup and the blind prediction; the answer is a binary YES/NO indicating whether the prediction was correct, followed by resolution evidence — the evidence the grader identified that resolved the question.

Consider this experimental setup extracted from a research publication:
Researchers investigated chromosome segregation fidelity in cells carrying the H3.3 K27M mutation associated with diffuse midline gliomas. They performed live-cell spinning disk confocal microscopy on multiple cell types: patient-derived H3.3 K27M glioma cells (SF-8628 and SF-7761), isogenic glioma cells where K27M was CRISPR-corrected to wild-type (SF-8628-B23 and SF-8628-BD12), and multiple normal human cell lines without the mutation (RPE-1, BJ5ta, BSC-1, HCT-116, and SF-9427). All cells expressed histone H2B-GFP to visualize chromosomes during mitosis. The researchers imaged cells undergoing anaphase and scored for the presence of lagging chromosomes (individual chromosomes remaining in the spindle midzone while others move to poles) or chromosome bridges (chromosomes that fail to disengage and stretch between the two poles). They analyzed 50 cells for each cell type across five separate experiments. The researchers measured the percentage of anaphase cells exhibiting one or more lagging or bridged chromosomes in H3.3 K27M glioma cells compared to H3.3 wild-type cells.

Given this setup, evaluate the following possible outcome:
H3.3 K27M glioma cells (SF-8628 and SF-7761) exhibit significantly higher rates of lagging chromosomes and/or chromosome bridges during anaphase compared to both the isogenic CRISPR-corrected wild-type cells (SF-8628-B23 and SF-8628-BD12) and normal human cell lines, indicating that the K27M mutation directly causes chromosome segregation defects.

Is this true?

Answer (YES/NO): YES